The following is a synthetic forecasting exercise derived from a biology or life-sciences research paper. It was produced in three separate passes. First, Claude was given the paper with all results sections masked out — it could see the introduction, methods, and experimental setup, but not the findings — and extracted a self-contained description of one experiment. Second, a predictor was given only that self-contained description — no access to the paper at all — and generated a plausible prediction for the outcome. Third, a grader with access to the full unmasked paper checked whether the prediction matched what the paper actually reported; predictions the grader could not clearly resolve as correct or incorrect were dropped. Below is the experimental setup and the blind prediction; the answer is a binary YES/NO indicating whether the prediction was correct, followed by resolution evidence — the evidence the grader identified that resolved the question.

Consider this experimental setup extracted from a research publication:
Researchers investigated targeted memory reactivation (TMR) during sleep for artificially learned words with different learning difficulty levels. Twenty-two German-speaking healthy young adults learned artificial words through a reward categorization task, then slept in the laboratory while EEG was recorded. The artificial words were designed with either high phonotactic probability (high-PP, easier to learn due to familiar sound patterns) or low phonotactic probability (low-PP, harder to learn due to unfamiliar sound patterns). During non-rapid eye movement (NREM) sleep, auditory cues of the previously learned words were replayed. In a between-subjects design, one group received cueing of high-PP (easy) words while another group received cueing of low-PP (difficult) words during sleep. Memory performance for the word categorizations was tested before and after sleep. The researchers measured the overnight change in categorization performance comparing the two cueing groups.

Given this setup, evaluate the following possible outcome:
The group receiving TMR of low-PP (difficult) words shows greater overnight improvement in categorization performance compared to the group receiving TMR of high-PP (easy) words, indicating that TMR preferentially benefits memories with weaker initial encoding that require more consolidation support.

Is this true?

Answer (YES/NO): NO